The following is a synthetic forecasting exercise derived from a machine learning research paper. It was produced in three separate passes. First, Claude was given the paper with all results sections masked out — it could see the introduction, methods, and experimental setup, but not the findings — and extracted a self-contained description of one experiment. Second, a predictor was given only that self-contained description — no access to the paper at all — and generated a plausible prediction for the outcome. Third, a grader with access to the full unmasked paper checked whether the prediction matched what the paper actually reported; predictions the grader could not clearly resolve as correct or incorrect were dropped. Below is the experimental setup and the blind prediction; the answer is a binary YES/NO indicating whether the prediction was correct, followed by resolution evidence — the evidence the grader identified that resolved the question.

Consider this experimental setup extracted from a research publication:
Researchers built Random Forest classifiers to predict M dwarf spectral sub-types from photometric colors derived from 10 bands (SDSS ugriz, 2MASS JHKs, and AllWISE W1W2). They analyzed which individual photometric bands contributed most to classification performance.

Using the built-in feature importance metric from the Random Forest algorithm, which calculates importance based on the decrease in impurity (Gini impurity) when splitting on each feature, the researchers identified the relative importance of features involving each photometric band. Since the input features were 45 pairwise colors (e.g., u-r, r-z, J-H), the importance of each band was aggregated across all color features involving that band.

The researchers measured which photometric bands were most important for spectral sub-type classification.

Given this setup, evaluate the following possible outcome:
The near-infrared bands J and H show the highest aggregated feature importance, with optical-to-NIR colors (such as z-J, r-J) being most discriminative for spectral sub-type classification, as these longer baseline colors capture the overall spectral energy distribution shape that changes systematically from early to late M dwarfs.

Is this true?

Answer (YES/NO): NO